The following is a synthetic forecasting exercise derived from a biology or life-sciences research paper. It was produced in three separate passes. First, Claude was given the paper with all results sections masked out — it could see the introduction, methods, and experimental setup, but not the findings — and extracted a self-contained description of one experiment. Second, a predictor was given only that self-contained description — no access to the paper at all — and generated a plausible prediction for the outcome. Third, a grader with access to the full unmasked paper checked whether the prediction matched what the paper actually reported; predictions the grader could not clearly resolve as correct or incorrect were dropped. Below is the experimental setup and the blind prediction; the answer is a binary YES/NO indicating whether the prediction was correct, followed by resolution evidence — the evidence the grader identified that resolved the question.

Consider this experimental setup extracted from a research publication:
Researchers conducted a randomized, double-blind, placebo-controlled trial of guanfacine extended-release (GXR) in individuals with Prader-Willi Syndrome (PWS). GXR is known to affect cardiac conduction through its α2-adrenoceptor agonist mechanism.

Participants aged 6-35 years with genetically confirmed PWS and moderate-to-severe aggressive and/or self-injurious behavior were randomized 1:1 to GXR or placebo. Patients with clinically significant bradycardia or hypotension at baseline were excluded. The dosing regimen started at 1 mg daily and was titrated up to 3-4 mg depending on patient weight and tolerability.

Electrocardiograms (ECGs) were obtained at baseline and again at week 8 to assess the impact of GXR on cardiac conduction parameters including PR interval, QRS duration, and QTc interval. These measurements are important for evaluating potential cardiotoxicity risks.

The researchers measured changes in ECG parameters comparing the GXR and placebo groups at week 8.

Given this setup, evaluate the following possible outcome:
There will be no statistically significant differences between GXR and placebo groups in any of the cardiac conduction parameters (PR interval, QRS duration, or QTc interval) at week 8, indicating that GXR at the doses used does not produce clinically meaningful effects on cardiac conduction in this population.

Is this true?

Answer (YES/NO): YES